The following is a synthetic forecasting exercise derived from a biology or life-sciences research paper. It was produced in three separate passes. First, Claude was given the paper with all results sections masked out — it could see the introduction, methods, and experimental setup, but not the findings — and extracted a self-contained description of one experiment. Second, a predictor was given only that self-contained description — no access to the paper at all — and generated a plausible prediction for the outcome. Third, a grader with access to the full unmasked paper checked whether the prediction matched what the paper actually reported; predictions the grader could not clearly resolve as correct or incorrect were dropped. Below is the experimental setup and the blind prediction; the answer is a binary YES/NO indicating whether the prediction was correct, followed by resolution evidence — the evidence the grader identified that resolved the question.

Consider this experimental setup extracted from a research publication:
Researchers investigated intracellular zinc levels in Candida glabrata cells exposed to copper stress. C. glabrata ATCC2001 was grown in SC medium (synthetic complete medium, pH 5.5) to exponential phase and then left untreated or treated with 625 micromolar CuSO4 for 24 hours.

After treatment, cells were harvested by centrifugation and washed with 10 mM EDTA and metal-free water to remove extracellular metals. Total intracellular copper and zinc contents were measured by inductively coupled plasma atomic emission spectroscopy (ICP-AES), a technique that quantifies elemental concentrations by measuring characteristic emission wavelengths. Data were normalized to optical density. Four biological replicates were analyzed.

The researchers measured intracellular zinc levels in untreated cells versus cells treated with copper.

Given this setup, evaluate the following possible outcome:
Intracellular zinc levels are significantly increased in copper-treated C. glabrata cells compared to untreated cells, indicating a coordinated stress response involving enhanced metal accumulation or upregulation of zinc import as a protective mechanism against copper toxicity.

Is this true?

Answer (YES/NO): YES